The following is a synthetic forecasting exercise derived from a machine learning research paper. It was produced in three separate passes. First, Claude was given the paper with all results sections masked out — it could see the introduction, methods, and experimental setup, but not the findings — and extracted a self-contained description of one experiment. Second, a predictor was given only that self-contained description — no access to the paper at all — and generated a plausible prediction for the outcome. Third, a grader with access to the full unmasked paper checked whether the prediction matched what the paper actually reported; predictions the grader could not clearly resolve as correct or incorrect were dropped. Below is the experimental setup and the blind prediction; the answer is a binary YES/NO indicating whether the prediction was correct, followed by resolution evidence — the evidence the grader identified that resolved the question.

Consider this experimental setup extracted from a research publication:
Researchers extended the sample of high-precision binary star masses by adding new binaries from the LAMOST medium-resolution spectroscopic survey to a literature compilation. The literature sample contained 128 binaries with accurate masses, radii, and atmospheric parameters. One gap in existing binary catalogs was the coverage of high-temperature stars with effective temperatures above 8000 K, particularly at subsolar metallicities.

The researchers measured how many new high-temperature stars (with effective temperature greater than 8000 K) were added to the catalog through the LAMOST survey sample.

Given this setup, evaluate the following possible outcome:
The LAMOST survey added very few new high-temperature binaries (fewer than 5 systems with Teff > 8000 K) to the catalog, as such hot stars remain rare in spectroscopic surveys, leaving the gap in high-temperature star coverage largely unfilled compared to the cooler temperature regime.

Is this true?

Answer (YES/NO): NO